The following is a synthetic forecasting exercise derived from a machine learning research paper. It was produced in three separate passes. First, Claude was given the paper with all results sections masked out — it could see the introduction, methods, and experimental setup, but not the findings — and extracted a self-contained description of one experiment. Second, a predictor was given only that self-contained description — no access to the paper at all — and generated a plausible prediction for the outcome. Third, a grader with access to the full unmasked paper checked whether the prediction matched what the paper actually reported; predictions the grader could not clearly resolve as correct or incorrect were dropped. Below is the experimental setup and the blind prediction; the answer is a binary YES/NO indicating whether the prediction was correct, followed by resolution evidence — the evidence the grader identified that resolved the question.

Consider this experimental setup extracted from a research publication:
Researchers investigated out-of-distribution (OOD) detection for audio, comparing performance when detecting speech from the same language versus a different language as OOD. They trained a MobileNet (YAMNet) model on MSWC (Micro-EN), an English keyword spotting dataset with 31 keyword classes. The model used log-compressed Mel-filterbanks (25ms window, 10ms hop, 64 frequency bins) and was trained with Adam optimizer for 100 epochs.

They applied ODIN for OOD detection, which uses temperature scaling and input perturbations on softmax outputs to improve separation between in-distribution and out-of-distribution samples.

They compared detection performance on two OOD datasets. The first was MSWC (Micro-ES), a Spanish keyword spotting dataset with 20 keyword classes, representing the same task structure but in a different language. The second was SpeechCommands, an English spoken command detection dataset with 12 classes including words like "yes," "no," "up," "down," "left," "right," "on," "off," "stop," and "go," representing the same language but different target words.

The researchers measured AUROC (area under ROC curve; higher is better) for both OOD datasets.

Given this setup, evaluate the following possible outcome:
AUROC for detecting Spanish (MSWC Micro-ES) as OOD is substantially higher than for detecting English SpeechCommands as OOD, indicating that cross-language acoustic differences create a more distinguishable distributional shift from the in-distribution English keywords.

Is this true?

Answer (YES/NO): YES